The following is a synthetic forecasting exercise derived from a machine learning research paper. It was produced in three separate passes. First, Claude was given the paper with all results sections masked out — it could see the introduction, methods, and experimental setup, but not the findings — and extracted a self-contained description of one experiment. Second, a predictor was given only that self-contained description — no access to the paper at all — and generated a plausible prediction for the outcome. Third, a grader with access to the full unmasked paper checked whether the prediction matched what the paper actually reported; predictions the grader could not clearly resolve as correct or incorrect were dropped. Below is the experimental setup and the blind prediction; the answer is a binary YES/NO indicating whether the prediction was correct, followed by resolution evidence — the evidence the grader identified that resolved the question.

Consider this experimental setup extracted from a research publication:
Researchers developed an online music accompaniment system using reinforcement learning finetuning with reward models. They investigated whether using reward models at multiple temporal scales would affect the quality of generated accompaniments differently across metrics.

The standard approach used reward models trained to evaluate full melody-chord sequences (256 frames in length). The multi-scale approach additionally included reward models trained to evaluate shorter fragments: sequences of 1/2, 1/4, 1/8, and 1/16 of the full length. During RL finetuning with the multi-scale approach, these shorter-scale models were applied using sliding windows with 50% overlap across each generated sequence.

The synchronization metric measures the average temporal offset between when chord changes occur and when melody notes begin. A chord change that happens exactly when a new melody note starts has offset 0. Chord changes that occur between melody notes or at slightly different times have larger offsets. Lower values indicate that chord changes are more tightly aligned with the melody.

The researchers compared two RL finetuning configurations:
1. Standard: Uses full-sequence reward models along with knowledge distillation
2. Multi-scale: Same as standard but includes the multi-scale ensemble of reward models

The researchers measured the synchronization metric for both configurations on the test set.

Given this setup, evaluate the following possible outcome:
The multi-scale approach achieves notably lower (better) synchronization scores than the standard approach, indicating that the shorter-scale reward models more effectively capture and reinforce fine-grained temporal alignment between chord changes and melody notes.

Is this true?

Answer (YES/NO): NO